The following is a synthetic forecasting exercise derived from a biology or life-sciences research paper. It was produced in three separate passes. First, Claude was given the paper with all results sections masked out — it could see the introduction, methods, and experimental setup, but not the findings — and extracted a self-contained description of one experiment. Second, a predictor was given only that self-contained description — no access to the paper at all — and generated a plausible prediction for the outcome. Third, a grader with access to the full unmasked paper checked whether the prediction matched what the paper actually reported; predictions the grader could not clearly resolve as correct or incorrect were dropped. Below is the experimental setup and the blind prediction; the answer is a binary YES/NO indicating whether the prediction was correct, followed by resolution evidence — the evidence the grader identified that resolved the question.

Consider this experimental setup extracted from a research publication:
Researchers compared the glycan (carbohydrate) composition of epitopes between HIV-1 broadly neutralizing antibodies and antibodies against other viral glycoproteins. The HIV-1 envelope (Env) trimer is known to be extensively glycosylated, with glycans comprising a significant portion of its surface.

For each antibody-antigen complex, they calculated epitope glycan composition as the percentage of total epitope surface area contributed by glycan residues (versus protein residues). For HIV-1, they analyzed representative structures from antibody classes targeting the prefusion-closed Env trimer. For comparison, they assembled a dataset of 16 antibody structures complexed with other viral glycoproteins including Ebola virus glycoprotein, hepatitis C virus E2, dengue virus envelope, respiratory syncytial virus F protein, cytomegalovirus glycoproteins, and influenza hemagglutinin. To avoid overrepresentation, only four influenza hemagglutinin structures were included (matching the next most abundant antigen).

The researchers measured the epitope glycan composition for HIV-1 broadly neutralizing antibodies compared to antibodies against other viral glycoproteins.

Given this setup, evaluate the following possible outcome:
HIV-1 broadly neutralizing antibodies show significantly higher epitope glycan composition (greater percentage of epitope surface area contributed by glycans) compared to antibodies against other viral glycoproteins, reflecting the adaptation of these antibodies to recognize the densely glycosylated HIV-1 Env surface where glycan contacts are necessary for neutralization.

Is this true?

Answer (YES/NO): YES